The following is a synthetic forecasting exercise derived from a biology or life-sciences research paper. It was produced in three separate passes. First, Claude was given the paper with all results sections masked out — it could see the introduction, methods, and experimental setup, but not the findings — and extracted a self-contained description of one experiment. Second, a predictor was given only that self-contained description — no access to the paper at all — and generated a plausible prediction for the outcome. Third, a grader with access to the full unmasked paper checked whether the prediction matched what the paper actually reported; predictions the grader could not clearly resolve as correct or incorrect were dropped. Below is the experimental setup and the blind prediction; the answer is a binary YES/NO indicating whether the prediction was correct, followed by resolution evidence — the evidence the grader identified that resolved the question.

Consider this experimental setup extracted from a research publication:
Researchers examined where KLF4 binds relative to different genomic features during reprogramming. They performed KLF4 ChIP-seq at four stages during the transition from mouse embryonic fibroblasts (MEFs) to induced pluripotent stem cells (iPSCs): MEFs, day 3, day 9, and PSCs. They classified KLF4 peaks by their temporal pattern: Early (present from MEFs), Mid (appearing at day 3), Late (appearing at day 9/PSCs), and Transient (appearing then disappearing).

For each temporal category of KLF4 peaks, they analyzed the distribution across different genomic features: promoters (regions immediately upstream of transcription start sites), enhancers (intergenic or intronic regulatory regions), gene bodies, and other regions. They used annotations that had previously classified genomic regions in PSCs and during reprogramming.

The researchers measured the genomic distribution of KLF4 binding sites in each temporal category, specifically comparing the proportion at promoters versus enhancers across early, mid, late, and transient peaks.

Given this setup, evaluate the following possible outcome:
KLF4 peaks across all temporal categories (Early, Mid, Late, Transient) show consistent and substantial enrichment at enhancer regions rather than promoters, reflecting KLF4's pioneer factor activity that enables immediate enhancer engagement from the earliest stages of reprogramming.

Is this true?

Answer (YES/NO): NO